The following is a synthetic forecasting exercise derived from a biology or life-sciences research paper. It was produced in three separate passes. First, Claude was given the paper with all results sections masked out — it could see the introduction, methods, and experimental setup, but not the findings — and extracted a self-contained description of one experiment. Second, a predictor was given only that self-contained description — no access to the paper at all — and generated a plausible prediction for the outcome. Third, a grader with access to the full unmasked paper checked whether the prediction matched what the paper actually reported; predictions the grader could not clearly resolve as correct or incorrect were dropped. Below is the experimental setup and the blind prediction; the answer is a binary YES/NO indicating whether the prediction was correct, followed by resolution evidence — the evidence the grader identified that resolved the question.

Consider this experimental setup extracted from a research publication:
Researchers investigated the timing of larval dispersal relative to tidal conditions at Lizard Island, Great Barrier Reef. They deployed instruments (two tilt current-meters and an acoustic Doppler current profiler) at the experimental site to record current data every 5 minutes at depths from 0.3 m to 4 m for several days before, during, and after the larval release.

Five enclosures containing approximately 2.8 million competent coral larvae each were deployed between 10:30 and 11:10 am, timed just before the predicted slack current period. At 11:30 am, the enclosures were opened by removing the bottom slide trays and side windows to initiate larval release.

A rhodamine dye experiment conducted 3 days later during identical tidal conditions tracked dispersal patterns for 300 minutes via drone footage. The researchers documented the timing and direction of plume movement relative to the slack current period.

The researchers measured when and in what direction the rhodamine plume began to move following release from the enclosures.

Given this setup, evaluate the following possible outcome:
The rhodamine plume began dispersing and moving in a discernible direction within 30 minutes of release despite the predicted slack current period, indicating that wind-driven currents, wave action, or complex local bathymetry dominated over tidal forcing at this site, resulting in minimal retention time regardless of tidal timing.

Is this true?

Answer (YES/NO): NO